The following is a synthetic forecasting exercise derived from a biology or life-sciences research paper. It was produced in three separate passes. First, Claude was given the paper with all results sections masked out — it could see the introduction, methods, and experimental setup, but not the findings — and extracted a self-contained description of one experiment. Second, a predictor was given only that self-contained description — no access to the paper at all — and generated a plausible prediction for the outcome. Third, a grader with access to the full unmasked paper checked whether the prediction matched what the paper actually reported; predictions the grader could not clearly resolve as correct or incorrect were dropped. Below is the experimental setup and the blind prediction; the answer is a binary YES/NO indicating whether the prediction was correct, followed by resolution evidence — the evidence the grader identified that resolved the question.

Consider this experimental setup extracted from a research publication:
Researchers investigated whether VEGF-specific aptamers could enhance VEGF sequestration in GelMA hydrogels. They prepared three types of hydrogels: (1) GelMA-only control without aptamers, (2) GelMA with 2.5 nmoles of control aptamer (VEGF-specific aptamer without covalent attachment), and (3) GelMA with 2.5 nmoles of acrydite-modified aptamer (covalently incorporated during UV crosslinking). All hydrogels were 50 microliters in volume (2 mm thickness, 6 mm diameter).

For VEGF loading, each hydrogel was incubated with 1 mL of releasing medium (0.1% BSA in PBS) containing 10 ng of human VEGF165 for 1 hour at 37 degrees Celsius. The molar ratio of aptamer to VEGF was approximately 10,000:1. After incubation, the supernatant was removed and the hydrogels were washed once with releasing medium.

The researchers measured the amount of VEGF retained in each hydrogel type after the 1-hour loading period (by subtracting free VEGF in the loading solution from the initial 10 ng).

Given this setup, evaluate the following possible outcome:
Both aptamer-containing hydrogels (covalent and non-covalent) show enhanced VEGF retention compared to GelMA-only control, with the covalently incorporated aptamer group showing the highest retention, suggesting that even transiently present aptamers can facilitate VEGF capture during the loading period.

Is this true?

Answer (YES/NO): NO